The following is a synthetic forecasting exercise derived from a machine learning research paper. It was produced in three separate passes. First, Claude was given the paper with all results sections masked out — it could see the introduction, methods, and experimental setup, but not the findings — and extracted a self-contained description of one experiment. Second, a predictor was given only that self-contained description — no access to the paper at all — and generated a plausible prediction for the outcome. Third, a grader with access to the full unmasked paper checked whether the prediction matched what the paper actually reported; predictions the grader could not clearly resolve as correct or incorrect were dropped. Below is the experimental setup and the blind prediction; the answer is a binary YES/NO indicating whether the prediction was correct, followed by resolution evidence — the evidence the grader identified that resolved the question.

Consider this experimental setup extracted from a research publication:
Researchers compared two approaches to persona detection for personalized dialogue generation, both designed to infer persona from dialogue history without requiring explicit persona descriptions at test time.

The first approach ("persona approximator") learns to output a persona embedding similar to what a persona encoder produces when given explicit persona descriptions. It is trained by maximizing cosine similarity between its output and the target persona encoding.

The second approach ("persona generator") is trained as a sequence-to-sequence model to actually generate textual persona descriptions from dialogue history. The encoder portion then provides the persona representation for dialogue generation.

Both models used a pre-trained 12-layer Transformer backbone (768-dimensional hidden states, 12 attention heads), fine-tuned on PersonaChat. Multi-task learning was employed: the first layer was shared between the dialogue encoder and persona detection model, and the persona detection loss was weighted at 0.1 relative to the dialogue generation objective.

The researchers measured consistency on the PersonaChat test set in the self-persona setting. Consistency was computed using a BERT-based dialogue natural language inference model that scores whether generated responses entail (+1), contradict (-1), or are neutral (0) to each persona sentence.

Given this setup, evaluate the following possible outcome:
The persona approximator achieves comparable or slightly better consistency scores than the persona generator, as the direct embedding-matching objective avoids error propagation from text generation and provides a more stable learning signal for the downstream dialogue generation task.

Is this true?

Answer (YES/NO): NO